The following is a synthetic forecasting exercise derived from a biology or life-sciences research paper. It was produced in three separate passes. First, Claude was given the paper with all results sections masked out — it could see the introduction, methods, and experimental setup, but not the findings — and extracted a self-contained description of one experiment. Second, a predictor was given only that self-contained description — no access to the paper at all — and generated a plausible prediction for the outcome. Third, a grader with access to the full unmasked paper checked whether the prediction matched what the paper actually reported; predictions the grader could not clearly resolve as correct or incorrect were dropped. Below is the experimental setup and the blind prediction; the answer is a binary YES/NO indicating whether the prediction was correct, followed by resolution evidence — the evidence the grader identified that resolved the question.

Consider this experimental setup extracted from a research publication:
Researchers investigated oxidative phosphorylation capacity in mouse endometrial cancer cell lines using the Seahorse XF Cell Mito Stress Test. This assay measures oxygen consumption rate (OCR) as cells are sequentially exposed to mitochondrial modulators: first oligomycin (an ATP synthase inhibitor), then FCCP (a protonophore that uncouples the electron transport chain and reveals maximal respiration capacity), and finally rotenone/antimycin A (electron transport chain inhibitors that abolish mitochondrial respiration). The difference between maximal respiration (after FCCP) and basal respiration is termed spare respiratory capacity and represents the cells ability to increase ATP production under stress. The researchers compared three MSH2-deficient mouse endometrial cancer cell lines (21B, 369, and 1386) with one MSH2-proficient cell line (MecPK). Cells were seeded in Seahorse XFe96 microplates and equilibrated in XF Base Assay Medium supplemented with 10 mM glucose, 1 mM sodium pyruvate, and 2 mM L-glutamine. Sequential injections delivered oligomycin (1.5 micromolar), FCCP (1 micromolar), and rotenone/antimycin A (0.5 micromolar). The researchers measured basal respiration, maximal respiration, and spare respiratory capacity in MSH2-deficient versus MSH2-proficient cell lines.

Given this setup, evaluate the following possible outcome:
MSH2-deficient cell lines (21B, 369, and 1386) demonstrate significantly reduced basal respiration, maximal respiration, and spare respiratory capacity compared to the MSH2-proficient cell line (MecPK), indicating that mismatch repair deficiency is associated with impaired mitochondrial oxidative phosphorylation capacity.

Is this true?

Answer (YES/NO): YES